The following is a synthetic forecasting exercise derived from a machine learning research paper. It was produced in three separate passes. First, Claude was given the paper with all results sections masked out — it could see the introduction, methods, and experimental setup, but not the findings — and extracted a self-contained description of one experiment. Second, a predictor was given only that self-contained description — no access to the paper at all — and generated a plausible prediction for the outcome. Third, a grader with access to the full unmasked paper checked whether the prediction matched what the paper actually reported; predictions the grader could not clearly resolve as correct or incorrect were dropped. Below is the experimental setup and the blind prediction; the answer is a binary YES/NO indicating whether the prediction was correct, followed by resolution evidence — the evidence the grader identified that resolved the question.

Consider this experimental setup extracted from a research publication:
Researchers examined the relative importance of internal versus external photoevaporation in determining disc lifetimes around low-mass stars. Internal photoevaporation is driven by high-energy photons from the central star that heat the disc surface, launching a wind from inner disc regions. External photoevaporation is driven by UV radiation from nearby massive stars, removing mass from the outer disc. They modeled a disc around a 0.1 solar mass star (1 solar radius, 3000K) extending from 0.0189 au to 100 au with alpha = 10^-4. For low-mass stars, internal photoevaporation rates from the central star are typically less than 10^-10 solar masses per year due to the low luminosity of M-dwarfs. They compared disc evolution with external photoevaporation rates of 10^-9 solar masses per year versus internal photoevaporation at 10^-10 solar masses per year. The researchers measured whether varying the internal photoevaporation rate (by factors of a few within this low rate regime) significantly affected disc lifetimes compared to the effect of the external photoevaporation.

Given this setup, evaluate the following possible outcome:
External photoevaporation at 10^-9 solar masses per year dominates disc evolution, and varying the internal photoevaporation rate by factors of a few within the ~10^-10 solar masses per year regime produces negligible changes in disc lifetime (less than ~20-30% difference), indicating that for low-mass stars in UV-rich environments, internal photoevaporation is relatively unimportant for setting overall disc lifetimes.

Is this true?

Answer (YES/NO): YES